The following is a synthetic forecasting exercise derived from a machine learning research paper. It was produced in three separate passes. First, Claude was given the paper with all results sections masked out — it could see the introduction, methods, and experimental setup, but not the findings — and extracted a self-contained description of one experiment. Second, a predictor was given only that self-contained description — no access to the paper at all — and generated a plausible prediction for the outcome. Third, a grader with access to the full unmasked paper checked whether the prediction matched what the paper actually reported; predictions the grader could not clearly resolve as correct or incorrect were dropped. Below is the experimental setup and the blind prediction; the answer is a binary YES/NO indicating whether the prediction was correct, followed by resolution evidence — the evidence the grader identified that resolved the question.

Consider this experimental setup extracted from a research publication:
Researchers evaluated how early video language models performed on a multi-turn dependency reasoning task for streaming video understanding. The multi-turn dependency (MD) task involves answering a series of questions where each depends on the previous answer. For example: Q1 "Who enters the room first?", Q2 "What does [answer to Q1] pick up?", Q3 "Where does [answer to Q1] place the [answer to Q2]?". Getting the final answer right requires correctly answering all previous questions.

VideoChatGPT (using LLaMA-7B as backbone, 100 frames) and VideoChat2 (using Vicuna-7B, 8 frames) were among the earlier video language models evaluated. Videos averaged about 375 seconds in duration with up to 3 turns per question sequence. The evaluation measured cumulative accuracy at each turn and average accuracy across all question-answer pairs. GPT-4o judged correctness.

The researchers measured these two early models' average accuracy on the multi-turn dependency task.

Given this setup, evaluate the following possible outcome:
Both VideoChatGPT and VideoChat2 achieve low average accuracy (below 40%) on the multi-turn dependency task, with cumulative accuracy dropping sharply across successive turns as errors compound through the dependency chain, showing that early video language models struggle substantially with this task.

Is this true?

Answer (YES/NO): YES